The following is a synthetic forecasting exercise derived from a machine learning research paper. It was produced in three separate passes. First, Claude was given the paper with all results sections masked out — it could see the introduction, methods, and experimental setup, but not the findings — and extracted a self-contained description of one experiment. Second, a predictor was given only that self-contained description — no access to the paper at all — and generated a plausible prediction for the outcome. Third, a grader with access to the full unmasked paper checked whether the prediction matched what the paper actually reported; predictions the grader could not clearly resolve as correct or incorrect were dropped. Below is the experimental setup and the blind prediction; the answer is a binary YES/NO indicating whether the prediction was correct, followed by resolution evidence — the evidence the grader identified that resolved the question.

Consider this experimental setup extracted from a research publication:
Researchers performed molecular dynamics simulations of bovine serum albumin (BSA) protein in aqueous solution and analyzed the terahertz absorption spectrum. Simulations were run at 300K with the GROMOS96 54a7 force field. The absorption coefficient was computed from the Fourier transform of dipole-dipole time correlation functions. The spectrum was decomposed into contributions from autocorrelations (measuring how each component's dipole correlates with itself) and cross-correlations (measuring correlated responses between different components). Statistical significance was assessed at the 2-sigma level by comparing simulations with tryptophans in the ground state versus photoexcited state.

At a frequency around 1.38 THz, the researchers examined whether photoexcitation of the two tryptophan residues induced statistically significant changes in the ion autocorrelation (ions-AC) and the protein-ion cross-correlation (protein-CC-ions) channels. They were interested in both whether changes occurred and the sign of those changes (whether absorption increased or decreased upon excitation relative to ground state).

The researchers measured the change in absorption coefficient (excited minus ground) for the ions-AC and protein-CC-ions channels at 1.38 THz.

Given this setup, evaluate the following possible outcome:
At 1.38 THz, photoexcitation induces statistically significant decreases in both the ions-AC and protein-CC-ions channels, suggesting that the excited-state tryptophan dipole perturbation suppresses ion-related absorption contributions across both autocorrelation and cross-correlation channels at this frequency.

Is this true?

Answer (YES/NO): NO